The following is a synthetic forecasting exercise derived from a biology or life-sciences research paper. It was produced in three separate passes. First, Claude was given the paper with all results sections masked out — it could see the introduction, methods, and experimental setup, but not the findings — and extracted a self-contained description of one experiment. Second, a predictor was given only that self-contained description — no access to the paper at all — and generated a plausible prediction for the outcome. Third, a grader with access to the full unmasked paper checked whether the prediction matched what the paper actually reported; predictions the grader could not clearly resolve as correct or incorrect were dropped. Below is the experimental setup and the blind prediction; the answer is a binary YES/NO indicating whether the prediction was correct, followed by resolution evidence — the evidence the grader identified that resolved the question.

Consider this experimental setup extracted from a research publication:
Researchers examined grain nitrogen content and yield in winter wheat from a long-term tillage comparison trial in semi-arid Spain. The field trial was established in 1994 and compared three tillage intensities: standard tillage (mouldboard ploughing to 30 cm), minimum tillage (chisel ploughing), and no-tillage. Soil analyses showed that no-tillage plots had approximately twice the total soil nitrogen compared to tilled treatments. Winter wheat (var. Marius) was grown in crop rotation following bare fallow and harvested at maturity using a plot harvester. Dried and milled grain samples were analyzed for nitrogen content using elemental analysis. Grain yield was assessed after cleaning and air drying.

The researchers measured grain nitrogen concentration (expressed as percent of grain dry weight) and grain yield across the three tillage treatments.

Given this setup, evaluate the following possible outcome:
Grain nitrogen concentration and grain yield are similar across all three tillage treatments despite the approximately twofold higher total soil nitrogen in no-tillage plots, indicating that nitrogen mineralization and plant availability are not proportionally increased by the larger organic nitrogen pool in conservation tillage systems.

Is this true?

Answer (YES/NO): NO